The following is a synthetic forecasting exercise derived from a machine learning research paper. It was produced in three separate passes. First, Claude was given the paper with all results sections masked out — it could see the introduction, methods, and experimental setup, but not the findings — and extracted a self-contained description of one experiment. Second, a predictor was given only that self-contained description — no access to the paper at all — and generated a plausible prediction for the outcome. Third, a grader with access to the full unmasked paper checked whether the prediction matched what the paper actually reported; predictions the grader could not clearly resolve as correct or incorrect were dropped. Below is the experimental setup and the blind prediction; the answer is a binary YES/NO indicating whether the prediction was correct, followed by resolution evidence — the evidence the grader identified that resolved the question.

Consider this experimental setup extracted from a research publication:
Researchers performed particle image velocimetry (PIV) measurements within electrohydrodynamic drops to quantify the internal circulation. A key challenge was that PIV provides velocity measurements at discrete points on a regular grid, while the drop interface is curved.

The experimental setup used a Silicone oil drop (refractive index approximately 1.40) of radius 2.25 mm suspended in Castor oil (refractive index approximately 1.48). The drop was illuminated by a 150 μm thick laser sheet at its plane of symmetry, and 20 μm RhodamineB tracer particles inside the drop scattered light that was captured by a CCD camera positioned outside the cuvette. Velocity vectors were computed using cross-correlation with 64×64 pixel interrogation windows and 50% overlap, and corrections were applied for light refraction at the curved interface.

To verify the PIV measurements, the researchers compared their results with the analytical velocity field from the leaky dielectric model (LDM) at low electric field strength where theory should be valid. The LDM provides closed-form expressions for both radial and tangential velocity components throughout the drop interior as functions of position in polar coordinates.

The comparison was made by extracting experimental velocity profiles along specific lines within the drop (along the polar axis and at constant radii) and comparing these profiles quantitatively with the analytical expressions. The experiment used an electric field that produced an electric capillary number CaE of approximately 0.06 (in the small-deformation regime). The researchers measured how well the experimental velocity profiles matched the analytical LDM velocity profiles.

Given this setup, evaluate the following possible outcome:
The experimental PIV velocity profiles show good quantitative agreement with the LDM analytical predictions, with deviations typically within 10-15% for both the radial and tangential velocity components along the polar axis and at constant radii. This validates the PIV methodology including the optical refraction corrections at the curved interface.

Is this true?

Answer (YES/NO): YES